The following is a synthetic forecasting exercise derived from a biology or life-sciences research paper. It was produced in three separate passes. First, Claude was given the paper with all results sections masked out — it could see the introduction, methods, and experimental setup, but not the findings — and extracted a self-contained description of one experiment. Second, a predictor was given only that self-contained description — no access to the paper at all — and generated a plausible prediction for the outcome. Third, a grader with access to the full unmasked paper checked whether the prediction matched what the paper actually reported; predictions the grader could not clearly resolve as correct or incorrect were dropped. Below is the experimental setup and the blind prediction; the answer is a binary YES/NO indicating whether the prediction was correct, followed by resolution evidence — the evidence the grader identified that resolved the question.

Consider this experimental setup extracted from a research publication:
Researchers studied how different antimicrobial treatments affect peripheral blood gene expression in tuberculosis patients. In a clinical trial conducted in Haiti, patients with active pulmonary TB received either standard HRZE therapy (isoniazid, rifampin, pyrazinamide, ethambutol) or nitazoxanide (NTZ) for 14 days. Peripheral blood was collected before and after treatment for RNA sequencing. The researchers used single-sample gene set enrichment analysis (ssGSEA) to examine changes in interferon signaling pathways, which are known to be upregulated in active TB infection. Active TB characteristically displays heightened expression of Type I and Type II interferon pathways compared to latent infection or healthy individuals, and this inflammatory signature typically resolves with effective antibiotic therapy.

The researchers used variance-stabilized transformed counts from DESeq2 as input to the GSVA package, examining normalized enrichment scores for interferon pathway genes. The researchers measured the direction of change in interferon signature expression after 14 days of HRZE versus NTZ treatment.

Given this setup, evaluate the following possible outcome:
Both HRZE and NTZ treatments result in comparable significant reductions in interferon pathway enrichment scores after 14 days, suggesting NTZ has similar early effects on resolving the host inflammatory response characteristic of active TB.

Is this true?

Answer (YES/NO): NO